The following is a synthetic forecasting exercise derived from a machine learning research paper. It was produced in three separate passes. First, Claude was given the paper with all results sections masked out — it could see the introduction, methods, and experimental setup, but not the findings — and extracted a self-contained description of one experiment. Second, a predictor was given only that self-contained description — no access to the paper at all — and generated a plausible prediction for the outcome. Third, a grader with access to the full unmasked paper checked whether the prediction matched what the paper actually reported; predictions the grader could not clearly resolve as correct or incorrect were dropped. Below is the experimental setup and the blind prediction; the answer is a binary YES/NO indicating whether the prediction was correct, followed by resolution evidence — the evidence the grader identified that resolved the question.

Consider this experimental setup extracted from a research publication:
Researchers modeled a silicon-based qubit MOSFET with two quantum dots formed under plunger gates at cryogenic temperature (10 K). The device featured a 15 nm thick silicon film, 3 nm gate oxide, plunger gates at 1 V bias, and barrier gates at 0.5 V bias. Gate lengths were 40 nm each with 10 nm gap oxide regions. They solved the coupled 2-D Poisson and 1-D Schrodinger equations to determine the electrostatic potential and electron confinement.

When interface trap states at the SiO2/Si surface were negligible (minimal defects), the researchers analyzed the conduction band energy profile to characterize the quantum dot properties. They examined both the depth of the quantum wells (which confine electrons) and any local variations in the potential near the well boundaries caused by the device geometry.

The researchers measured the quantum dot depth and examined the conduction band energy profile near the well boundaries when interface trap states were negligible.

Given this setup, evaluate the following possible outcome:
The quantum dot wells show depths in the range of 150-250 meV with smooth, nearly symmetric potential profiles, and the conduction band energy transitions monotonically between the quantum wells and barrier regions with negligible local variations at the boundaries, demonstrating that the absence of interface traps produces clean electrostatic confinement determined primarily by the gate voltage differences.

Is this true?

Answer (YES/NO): NO